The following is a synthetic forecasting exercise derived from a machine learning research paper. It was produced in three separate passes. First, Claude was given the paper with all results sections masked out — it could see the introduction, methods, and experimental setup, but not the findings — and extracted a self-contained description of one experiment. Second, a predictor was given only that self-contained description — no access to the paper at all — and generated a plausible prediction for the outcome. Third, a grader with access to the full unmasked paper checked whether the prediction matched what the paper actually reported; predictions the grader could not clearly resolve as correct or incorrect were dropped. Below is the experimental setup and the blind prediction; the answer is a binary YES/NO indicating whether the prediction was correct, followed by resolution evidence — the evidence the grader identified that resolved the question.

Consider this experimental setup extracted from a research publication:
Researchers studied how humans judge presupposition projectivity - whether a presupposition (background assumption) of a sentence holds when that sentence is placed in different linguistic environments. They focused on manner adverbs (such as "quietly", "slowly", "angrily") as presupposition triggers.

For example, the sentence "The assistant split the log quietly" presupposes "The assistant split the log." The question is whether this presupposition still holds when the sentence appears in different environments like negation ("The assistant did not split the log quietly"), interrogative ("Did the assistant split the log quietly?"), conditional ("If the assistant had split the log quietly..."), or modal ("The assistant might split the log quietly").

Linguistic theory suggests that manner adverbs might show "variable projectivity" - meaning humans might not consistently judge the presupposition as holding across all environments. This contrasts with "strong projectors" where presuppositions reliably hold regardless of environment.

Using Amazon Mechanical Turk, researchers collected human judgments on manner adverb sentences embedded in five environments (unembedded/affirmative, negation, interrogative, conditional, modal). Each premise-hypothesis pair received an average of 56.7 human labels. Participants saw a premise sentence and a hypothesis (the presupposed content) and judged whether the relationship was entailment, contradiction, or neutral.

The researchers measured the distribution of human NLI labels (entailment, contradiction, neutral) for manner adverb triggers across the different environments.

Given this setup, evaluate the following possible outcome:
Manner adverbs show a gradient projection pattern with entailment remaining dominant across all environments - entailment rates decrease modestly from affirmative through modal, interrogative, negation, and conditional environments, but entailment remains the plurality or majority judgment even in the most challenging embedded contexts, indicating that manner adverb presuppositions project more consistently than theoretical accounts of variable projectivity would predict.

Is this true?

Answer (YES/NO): NO